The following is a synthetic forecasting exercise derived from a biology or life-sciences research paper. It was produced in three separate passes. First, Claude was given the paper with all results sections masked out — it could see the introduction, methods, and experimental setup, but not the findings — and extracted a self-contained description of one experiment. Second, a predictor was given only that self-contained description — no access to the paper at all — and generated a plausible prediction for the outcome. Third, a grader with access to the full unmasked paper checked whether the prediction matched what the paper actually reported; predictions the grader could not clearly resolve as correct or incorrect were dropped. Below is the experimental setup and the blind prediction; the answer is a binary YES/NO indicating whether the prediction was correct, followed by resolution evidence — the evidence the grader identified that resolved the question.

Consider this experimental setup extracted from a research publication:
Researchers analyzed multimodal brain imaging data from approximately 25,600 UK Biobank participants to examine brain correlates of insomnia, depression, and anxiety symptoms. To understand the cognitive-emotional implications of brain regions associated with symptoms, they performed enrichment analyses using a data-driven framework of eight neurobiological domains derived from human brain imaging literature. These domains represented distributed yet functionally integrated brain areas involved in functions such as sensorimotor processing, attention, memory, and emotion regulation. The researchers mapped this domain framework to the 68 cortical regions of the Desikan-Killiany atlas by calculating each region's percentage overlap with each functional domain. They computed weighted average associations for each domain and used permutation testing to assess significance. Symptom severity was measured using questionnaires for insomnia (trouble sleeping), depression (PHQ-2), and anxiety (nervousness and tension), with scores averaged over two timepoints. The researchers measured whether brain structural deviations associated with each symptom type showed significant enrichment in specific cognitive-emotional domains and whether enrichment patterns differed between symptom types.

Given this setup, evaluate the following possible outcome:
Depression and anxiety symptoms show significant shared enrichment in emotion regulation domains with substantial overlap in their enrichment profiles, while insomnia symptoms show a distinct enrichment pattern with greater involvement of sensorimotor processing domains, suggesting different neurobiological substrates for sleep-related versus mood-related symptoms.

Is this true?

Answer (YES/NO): NO